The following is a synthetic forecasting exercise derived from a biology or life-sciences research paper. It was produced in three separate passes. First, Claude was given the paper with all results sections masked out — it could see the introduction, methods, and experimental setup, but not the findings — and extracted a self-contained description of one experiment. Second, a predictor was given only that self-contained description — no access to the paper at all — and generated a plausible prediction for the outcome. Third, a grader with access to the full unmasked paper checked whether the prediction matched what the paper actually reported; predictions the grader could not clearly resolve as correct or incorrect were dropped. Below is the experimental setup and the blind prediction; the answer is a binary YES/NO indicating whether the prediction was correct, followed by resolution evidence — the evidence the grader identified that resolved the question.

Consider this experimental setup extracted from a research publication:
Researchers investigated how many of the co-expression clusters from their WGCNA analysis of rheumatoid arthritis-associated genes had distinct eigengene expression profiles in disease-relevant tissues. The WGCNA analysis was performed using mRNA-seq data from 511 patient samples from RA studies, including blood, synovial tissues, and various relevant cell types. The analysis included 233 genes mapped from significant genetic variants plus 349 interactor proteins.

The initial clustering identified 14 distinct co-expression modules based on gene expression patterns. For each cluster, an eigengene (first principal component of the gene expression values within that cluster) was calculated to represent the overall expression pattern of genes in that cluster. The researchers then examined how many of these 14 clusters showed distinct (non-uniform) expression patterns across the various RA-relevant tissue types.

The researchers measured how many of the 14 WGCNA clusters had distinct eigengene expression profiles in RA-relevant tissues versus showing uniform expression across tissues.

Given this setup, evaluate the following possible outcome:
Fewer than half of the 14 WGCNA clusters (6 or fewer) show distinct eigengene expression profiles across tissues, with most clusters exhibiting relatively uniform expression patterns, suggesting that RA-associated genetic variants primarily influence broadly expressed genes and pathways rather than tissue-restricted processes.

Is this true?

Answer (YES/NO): NO